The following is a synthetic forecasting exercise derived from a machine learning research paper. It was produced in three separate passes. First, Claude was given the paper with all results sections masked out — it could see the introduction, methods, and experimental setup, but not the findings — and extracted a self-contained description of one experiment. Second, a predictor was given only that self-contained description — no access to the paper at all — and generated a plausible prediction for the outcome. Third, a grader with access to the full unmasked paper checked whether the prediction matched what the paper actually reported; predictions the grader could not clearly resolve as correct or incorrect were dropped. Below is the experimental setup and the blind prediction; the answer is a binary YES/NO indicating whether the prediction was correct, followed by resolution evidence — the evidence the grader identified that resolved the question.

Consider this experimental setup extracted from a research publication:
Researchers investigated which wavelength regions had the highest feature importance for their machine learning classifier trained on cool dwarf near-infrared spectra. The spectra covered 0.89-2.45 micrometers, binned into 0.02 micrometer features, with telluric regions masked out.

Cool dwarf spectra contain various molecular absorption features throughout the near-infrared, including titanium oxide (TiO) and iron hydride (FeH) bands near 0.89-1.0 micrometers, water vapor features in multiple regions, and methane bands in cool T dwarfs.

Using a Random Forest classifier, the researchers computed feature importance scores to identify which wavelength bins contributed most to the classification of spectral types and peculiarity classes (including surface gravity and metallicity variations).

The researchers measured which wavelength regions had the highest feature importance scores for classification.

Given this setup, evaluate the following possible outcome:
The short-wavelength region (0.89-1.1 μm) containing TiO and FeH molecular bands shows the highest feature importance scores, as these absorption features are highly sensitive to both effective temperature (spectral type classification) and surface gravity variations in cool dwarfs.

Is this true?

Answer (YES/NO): NO